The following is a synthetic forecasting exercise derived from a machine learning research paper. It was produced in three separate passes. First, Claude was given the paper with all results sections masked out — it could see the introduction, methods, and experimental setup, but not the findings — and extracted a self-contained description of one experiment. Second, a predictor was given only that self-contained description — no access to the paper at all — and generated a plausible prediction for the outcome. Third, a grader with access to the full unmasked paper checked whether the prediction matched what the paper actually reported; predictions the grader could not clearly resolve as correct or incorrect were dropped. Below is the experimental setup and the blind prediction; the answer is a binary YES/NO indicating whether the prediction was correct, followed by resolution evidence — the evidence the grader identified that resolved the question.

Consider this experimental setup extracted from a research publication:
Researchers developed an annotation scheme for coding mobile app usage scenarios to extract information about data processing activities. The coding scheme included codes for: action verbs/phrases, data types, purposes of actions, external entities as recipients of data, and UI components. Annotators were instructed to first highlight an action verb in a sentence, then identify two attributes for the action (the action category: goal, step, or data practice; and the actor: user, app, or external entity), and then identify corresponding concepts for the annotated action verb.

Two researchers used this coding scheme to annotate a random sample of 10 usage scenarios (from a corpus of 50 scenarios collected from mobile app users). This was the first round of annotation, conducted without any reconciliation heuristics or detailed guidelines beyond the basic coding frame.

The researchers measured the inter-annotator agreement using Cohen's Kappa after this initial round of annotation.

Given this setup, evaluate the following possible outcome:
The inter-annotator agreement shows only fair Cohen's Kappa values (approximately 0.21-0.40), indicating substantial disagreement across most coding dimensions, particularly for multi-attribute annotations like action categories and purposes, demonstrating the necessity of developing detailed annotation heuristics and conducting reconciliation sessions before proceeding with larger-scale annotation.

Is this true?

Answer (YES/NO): NO